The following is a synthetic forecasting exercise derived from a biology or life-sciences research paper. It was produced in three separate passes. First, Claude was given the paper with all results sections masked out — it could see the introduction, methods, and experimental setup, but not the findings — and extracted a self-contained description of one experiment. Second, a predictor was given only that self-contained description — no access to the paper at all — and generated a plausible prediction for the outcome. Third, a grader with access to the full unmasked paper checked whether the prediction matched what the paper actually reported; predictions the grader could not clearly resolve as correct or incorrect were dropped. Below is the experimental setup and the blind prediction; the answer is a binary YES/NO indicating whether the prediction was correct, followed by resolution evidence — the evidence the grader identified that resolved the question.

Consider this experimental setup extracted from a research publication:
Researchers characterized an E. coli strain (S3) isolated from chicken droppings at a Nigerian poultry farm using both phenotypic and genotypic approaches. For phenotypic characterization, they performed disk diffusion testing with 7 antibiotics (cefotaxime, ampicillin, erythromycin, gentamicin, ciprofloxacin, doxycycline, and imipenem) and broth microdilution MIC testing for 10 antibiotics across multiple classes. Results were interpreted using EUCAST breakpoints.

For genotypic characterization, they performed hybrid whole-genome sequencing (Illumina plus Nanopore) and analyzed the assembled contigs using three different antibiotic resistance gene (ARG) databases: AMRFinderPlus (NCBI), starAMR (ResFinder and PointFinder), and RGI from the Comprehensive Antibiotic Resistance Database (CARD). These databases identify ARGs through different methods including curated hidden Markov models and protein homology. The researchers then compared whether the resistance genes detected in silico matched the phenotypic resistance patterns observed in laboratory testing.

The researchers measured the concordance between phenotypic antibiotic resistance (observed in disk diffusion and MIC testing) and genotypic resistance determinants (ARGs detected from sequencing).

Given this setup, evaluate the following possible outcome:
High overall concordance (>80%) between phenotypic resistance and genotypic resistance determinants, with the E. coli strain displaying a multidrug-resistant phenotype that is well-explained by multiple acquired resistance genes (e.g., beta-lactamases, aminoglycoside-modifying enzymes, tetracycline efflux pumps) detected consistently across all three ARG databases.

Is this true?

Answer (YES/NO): NO